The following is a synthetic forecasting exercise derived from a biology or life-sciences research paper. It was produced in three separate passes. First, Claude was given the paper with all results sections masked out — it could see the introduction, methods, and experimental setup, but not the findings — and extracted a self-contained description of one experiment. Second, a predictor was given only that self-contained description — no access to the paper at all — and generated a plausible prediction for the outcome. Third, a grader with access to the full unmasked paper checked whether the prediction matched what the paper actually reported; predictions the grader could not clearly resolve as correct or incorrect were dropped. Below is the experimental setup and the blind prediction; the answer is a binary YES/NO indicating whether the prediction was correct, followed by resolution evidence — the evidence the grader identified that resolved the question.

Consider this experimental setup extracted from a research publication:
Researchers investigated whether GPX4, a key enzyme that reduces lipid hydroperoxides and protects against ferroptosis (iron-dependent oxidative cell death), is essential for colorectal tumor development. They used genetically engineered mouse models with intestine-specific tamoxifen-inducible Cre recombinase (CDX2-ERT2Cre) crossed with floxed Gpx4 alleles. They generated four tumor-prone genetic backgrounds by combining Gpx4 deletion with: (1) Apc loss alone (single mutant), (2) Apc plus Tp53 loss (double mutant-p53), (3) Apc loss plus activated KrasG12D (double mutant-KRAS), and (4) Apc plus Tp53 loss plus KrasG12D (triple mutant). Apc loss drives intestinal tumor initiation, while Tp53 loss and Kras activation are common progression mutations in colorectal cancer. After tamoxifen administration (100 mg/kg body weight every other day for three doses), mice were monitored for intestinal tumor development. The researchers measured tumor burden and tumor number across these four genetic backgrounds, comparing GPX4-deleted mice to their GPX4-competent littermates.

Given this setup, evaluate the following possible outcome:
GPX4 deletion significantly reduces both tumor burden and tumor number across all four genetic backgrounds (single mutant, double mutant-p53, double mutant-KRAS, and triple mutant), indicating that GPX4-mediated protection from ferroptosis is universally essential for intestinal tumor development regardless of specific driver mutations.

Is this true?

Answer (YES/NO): NO